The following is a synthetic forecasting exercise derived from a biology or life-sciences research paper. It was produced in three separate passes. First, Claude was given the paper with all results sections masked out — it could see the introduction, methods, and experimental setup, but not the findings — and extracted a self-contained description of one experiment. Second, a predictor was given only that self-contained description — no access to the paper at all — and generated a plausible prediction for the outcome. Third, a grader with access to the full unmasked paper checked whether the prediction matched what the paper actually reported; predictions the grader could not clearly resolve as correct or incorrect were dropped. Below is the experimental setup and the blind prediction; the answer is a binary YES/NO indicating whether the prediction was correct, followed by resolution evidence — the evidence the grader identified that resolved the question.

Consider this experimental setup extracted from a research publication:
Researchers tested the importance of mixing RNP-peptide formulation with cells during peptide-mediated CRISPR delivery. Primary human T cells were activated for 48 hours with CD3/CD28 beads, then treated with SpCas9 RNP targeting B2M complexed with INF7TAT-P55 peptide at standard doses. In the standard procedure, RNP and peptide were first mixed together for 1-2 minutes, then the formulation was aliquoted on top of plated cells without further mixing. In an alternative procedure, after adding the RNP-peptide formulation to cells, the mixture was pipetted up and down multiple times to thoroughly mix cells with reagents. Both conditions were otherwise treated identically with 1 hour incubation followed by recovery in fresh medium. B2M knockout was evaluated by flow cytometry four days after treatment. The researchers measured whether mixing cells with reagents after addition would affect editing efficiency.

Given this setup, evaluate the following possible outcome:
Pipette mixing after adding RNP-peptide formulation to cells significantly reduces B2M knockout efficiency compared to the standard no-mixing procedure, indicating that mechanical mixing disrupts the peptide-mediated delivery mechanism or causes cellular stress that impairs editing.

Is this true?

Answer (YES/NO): YES